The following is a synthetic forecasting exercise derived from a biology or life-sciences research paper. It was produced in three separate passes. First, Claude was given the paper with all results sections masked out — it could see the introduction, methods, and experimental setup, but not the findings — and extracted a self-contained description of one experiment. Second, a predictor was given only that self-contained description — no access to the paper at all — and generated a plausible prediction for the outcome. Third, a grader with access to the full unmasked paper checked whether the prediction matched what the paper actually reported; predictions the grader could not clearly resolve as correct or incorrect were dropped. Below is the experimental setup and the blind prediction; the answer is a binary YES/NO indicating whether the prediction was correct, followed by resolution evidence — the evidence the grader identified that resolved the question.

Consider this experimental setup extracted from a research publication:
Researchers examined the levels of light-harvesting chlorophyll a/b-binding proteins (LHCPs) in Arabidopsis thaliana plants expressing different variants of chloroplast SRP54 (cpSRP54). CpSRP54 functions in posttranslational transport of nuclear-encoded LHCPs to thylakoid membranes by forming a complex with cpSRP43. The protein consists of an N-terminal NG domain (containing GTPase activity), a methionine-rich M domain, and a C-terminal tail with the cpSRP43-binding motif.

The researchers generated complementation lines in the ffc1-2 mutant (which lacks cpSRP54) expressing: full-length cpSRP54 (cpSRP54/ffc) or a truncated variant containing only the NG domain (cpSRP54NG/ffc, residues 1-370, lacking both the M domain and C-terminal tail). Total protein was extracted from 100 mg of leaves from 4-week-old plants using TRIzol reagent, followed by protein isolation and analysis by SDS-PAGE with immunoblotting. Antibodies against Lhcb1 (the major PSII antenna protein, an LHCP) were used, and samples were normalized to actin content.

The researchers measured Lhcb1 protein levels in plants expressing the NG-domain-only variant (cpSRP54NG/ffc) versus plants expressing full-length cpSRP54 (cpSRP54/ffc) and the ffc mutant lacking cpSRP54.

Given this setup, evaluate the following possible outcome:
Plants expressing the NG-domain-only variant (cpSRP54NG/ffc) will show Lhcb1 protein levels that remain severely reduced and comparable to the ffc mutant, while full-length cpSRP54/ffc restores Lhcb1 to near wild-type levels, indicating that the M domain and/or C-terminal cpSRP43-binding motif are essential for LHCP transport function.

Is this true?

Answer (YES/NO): YES